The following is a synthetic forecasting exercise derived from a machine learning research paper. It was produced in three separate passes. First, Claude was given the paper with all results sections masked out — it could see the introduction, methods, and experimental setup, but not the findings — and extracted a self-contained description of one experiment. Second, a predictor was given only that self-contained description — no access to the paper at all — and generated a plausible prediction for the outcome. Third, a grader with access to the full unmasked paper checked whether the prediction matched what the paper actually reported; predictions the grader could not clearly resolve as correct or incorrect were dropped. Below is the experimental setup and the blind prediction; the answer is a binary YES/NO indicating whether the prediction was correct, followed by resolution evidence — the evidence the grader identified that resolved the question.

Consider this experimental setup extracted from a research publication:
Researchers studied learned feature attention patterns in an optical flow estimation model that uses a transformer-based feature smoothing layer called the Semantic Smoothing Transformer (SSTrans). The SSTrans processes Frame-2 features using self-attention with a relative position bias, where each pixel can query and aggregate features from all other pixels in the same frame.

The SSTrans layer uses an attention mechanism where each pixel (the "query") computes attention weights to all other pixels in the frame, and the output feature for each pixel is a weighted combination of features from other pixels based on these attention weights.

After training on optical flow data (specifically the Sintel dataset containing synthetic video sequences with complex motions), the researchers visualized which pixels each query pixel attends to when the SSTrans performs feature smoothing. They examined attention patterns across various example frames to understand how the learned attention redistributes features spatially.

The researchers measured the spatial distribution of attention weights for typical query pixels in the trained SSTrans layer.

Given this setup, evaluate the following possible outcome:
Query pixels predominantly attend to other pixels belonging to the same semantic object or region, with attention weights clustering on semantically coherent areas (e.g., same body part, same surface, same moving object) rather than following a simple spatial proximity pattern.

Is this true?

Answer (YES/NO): NO